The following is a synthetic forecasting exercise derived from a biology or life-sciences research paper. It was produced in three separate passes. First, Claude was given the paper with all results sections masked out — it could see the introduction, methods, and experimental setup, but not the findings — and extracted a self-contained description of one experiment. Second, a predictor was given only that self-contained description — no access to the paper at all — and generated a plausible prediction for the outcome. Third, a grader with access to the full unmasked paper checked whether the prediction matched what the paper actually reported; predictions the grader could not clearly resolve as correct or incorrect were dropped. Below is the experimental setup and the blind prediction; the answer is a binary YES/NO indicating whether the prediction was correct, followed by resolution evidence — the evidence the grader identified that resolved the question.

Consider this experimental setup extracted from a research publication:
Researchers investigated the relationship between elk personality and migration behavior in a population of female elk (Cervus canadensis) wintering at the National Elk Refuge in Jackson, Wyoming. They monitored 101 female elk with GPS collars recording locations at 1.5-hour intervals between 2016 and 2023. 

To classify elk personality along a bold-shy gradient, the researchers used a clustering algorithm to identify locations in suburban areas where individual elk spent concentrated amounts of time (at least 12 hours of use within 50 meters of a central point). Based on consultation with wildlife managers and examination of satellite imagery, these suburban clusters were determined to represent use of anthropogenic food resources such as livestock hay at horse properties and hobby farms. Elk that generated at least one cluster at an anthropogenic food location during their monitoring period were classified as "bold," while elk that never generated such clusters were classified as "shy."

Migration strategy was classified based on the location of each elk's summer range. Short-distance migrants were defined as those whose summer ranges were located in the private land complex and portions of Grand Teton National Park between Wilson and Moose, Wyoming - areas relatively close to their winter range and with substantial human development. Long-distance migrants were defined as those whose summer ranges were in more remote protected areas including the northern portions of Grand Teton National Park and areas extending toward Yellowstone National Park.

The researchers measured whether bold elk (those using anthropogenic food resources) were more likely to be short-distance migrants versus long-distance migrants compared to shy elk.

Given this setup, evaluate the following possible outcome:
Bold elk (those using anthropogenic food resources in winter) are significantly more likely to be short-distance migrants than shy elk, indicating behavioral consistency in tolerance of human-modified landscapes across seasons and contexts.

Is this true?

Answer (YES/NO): YES